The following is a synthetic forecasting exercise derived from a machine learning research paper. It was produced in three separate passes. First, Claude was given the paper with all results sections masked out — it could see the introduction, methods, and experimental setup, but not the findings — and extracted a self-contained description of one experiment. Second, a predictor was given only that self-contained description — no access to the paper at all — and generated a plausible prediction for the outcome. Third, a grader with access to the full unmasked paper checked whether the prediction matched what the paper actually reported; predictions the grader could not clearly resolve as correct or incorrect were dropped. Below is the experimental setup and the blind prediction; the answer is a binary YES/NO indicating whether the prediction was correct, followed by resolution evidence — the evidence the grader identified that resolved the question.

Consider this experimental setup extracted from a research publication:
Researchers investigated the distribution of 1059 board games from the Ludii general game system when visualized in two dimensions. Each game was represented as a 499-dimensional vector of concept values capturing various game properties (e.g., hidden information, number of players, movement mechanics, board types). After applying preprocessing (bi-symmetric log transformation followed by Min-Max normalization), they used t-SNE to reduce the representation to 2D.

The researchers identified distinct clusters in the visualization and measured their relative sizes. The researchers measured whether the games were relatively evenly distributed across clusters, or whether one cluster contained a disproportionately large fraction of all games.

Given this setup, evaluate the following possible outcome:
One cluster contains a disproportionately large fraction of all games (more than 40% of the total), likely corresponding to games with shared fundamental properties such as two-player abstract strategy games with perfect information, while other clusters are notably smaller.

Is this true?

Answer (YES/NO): YES